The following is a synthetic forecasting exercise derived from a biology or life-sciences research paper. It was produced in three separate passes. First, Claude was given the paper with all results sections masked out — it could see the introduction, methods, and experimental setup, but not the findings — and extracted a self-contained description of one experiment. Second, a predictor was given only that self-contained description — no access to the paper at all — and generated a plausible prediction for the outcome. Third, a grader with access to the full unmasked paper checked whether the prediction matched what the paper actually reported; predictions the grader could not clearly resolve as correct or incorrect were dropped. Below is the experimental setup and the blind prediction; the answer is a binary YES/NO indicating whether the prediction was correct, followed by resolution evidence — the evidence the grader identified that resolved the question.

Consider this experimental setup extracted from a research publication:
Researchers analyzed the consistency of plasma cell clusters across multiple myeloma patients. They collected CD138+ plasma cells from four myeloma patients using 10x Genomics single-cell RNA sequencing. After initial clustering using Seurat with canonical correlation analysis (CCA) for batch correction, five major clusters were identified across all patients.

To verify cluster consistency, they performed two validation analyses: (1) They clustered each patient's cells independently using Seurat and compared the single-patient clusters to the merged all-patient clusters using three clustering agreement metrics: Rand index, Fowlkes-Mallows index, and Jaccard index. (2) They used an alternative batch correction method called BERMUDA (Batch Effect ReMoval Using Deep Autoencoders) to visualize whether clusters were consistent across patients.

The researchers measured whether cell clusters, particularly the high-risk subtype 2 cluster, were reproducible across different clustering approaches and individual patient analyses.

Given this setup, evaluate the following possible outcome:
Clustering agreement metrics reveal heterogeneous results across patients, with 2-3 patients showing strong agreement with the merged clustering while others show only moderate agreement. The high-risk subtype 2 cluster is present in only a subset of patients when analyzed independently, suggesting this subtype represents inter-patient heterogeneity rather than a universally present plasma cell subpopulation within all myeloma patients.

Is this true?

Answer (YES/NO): NO